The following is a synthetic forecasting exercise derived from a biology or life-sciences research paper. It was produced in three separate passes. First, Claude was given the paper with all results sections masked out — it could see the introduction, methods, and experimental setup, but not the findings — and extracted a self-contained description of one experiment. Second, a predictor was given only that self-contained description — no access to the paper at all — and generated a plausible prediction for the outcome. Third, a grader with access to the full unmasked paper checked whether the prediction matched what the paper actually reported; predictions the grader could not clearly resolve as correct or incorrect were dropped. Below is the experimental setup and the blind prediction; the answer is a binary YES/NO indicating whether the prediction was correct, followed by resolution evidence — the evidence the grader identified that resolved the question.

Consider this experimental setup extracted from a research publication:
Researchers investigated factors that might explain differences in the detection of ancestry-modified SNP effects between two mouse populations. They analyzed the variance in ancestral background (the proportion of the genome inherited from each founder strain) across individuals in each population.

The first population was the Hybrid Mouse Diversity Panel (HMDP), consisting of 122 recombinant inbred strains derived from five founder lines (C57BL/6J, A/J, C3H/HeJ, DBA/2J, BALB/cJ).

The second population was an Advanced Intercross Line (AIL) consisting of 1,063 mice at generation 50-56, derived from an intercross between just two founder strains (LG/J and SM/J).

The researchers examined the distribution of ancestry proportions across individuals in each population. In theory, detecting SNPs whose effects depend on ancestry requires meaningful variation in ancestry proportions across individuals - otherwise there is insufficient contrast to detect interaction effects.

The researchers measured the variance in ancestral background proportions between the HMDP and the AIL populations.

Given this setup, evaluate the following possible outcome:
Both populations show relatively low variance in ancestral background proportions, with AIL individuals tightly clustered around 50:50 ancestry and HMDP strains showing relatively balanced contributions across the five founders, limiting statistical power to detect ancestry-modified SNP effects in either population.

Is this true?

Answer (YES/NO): NO